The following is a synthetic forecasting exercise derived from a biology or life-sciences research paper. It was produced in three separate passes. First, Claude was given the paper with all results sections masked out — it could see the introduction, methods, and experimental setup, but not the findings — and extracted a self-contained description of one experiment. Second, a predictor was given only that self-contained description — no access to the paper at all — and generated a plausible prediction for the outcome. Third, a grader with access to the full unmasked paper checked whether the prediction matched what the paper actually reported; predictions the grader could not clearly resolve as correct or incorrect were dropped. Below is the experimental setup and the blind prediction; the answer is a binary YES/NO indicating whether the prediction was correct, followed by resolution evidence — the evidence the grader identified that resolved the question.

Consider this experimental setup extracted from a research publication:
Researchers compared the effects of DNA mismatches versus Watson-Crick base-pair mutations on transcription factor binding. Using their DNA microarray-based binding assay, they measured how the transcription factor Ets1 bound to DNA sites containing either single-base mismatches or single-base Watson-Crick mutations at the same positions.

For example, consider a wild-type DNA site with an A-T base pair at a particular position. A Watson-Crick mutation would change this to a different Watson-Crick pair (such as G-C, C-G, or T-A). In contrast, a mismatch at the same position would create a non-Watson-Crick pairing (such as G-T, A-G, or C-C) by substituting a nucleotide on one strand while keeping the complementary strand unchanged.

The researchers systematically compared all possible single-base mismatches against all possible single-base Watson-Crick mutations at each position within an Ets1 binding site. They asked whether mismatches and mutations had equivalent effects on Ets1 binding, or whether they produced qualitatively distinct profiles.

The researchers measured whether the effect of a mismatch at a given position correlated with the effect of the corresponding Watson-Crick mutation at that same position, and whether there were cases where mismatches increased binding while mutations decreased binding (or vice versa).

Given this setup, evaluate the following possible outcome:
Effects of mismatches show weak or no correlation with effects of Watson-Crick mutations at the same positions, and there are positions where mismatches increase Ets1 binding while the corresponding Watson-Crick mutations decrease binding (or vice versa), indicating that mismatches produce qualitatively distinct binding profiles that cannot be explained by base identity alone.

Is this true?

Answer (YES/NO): YES